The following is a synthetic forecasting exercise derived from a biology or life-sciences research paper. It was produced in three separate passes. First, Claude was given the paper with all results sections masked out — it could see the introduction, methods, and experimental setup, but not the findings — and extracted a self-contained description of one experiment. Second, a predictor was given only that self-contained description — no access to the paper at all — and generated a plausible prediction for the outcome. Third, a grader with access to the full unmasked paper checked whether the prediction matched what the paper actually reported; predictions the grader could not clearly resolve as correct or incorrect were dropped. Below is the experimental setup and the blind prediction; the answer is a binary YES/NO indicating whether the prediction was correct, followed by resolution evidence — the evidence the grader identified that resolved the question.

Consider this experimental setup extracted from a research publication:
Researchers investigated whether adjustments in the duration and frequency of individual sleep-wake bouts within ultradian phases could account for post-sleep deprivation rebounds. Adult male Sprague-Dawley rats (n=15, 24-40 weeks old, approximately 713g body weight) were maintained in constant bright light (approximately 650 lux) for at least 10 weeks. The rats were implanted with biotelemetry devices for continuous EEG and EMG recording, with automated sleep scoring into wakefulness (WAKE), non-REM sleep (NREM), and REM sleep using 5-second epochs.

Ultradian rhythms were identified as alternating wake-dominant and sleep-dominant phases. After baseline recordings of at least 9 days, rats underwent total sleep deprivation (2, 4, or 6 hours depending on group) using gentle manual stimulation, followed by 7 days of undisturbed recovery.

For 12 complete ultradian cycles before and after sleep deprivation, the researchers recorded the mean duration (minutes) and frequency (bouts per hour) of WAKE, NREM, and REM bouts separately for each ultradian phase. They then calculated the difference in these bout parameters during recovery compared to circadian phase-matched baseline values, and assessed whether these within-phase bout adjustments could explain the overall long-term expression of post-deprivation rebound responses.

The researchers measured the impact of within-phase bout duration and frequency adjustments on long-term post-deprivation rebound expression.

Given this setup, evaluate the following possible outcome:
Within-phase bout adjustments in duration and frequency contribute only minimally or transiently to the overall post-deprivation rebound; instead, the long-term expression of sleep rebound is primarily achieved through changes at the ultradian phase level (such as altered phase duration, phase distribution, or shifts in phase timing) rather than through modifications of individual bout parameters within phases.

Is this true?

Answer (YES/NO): YES